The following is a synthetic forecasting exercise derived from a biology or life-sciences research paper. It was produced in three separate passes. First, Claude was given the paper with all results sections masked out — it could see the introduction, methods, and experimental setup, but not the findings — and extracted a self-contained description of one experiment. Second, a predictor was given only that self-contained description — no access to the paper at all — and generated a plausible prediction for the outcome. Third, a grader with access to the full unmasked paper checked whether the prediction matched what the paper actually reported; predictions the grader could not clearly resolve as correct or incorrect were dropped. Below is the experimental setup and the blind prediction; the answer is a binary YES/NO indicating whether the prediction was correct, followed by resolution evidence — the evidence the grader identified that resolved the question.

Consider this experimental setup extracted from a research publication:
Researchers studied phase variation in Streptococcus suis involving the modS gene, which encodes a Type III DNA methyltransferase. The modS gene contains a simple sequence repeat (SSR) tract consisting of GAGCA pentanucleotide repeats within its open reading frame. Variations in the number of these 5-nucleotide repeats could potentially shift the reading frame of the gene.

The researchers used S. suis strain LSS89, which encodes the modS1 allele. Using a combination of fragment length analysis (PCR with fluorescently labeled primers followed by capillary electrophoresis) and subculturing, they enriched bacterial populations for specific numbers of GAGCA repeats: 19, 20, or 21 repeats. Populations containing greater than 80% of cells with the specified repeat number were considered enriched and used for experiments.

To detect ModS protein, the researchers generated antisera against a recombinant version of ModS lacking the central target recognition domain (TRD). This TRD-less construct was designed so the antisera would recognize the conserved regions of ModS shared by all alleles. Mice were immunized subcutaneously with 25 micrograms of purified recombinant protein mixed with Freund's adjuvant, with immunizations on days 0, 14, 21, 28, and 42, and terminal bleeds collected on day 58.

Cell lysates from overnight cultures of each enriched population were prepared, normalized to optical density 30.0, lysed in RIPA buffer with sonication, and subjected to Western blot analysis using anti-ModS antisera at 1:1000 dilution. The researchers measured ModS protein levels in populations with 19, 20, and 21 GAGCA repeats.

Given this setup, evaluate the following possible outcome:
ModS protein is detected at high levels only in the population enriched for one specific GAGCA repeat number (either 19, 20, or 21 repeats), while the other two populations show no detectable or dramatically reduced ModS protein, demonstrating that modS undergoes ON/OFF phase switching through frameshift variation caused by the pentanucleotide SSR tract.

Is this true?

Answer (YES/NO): YES